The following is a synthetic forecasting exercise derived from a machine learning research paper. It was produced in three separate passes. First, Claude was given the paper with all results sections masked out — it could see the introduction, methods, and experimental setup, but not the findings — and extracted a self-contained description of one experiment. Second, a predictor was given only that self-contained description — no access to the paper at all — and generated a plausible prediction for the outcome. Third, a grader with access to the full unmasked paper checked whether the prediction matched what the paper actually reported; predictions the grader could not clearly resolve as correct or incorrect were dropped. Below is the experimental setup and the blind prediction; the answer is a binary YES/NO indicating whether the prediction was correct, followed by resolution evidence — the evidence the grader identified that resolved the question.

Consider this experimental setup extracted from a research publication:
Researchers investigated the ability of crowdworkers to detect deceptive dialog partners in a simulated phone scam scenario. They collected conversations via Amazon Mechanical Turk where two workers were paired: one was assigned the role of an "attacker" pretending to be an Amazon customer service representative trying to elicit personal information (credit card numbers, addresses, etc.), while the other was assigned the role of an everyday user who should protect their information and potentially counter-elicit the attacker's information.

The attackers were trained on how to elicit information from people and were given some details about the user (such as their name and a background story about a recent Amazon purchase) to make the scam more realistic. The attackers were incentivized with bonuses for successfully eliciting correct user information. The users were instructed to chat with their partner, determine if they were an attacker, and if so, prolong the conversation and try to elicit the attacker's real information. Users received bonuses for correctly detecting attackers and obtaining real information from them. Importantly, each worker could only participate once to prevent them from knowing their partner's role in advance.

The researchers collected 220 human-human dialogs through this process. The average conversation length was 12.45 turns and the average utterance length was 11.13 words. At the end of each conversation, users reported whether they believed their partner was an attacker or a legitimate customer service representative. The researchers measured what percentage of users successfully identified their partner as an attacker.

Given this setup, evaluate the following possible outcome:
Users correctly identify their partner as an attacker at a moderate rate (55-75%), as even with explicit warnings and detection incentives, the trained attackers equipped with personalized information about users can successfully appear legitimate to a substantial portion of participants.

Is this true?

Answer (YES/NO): NO